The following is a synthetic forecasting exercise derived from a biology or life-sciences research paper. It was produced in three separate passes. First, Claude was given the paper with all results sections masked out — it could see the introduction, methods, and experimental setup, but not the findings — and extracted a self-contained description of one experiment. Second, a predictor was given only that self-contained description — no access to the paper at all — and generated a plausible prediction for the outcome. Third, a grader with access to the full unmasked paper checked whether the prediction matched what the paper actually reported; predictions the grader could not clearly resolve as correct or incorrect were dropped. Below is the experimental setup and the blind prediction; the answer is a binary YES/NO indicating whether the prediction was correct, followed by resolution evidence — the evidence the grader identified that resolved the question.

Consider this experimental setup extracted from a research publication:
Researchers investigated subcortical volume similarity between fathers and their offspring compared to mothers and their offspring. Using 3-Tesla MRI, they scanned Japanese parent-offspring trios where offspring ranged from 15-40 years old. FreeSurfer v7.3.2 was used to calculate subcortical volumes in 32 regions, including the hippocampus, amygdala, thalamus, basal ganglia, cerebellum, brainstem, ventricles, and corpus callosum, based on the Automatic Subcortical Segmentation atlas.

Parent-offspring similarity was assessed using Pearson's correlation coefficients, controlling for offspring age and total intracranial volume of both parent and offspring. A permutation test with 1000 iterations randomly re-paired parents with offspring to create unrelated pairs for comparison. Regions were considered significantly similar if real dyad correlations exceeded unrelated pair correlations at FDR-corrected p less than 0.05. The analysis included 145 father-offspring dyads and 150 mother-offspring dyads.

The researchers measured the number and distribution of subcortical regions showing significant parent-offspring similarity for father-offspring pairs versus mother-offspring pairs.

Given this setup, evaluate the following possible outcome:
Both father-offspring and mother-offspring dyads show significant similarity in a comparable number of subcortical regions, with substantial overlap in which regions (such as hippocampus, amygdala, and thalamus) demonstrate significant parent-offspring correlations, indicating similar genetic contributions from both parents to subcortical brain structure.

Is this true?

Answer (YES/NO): NO